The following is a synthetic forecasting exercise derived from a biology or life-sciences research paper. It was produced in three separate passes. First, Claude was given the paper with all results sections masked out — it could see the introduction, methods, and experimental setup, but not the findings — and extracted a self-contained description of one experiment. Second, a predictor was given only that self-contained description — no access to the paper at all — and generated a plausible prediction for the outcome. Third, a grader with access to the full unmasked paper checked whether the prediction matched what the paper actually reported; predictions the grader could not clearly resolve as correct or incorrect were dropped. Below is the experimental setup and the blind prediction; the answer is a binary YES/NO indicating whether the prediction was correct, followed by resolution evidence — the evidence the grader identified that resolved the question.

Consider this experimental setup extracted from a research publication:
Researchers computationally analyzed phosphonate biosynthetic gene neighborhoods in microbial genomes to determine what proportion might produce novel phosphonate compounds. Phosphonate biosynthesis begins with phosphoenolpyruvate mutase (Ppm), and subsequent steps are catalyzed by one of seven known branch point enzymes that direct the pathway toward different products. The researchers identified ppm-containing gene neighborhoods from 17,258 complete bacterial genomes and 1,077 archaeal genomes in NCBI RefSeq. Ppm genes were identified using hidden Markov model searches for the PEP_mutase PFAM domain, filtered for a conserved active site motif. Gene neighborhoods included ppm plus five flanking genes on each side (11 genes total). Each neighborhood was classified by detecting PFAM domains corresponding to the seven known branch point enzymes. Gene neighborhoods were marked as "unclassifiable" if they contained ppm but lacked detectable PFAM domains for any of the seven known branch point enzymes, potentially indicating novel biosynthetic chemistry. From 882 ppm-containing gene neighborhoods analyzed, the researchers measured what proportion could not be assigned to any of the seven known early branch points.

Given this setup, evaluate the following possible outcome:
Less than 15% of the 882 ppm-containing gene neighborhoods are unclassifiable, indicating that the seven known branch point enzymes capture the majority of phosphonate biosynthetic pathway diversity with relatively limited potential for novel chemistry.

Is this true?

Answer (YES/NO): NO